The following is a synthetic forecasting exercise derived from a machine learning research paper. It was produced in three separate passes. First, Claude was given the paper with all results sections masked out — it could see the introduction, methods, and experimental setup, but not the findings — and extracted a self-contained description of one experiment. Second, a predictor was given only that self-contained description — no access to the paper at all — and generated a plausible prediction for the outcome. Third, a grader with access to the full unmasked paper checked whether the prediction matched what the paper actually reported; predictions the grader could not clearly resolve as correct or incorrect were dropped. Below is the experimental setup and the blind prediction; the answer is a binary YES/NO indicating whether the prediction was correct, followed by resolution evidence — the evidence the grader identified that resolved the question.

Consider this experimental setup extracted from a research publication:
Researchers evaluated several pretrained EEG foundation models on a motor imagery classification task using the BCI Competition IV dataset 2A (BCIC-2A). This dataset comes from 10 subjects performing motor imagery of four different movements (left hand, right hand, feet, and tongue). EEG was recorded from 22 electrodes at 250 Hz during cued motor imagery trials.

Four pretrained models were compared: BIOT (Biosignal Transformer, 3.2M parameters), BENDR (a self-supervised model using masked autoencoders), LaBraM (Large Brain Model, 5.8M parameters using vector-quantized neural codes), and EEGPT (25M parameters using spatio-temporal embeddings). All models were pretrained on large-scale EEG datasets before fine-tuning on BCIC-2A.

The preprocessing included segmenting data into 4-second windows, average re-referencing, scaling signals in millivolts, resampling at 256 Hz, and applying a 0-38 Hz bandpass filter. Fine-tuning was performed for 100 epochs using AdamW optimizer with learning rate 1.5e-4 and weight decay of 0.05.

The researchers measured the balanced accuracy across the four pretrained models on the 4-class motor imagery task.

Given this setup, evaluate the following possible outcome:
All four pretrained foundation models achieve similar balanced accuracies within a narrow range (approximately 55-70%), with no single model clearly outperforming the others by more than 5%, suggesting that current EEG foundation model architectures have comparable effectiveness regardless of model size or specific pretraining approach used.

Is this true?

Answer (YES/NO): NO